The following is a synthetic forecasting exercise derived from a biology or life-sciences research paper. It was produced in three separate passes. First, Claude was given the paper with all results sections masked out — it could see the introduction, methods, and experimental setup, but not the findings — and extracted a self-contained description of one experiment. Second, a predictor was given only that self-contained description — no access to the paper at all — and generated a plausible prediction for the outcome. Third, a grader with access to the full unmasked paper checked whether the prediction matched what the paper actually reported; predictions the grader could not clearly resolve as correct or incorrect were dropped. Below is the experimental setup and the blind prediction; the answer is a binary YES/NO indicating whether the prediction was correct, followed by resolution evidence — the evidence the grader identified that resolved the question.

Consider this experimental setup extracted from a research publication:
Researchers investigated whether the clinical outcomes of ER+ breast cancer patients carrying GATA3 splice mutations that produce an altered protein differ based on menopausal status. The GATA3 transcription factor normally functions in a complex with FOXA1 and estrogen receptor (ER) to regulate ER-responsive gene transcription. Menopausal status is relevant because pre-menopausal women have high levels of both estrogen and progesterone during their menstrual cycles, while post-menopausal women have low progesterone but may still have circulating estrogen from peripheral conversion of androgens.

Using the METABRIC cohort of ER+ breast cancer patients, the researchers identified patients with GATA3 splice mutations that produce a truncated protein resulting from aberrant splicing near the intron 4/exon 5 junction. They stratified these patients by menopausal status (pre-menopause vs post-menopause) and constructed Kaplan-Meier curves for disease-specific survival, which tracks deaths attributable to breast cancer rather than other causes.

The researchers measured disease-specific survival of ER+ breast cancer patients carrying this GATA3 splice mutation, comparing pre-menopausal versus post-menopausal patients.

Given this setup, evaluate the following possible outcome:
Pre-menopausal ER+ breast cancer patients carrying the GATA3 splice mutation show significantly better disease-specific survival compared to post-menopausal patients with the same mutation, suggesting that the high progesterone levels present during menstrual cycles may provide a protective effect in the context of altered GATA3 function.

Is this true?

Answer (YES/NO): YES